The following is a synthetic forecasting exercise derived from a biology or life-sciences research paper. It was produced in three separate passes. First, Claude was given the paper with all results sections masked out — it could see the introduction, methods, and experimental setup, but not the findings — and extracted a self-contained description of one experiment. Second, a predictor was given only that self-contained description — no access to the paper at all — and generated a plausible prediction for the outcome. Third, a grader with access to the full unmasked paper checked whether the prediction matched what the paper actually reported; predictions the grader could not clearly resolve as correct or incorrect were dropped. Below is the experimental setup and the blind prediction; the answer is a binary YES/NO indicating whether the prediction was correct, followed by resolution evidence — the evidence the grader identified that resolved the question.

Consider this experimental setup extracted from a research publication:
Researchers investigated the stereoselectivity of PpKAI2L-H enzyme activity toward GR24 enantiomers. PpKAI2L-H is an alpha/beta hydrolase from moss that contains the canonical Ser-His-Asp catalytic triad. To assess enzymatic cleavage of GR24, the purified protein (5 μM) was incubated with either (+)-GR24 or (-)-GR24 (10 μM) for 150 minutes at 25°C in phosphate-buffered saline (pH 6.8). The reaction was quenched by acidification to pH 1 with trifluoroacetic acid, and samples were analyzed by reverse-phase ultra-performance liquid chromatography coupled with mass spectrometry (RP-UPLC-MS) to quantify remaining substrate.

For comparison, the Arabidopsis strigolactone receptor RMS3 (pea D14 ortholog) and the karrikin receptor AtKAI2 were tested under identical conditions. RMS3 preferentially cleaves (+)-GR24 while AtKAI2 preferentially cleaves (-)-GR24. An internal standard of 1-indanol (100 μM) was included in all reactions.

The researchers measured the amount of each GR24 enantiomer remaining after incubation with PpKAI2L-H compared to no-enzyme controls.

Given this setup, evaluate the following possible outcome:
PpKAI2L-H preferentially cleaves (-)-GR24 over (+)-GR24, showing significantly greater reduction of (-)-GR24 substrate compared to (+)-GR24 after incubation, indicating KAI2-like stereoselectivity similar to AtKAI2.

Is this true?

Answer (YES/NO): YES